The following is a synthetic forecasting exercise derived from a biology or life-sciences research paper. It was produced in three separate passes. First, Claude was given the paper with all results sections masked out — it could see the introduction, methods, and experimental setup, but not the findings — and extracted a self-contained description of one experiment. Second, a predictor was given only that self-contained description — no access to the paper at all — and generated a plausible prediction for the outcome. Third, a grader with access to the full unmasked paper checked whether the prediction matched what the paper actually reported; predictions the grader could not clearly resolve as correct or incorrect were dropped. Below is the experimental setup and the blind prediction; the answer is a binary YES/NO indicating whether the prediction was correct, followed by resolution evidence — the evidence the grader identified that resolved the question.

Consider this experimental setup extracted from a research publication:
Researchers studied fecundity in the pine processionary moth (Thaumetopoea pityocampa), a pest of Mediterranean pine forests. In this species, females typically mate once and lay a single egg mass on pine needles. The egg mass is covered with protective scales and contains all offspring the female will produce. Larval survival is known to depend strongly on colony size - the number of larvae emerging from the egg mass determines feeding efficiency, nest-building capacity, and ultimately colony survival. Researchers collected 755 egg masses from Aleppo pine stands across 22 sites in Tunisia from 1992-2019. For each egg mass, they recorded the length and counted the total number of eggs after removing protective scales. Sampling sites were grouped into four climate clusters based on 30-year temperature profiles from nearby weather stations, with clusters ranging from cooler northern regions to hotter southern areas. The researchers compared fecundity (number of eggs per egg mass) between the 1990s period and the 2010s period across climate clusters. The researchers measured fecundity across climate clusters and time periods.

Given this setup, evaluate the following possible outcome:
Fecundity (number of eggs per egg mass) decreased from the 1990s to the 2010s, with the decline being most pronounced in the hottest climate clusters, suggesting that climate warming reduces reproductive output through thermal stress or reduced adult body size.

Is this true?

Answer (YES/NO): NO